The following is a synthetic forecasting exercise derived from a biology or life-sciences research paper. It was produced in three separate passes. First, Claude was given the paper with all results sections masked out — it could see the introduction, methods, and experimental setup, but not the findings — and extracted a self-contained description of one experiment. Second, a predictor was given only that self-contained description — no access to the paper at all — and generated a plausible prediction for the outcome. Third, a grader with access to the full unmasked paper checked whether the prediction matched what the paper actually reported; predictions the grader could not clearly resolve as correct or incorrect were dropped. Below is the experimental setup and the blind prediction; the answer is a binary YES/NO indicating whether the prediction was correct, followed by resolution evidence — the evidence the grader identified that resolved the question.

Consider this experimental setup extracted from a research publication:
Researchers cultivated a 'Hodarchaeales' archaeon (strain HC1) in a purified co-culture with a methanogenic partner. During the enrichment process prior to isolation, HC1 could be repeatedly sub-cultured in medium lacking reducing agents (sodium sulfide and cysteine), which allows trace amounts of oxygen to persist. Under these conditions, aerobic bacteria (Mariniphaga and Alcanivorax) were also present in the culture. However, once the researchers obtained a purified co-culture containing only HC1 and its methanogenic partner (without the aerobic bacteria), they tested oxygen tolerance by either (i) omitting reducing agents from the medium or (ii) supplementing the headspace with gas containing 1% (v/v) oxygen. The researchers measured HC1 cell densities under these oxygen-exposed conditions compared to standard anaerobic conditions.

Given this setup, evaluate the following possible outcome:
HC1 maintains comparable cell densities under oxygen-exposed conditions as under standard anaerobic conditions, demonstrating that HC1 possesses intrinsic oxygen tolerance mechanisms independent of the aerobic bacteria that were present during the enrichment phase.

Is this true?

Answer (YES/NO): NO